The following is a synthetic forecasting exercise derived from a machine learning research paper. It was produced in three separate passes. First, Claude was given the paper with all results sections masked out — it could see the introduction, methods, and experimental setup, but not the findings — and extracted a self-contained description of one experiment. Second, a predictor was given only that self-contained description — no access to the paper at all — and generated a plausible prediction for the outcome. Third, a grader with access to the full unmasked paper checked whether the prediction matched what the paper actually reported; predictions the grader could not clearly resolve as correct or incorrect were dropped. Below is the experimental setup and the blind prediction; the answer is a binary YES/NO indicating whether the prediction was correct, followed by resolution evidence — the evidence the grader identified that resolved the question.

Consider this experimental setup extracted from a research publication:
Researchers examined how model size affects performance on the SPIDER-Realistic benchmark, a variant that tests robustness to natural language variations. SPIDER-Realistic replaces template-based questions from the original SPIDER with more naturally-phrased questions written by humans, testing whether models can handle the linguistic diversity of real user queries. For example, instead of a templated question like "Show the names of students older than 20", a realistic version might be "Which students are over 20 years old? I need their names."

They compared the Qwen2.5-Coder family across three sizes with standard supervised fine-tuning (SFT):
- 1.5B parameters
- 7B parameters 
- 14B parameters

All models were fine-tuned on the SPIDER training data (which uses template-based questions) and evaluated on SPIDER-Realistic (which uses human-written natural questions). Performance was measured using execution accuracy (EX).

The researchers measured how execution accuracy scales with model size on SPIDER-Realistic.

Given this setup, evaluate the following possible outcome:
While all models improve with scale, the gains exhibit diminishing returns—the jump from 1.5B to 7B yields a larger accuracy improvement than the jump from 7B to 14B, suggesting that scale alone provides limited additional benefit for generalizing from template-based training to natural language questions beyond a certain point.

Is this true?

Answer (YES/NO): NO